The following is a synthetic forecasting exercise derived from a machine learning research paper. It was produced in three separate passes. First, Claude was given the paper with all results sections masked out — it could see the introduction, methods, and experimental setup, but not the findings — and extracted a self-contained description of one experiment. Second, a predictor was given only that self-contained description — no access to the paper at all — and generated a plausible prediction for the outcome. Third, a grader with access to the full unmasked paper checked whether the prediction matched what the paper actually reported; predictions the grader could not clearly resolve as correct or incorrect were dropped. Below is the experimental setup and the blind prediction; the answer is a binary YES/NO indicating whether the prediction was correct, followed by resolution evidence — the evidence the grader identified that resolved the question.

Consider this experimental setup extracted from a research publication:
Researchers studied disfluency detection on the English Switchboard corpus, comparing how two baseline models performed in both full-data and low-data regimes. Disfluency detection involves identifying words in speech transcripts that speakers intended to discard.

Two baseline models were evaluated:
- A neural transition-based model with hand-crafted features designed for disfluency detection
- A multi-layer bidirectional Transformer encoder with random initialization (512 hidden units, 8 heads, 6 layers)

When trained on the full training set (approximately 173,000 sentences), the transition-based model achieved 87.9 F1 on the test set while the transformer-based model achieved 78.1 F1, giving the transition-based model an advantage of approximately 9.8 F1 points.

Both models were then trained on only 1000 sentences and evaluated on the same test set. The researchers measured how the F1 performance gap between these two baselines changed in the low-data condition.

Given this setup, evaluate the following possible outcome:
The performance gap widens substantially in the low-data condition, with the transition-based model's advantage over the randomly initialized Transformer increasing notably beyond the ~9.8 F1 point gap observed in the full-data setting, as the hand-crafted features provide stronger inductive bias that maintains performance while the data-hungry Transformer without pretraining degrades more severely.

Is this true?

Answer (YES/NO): NO